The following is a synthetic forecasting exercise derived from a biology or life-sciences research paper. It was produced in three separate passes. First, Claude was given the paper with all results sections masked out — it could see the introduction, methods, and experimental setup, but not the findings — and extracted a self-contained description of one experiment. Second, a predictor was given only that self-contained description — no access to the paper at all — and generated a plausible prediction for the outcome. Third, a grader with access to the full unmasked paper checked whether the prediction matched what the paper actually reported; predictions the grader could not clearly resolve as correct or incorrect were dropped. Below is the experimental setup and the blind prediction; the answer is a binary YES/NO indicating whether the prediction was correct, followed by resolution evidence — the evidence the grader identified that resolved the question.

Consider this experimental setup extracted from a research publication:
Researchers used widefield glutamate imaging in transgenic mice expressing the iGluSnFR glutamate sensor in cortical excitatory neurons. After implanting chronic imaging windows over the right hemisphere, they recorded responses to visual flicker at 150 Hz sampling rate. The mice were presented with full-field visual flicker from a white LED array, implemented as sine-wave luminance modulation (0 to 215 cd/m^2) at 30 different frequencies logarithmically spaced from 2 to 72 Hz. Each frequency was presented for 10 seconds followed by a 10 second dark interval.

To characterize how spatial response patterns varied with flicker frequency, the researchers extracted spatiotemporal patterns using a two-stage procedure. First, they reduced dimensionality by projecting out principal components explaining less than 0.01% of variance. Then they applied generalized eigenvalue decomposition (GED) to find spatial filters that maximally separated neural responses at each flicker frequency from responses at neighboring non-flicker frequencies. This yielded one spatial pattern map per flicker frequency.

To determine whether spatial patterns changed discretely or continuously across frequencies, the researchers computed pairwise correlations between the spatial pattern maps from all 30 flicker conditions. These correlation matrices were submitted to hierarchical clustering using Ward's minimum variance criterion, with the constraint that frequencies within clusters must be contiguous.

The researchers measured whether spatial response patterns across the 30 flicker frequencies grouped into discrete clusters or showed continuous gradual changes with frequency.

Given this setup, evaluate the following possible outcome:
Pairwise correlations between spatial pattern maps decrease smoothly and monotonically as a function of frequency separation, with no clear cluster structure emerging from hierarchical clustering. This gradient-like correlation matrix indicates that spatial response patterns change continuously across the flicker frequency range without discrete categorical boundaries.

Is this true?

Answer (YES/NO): NO